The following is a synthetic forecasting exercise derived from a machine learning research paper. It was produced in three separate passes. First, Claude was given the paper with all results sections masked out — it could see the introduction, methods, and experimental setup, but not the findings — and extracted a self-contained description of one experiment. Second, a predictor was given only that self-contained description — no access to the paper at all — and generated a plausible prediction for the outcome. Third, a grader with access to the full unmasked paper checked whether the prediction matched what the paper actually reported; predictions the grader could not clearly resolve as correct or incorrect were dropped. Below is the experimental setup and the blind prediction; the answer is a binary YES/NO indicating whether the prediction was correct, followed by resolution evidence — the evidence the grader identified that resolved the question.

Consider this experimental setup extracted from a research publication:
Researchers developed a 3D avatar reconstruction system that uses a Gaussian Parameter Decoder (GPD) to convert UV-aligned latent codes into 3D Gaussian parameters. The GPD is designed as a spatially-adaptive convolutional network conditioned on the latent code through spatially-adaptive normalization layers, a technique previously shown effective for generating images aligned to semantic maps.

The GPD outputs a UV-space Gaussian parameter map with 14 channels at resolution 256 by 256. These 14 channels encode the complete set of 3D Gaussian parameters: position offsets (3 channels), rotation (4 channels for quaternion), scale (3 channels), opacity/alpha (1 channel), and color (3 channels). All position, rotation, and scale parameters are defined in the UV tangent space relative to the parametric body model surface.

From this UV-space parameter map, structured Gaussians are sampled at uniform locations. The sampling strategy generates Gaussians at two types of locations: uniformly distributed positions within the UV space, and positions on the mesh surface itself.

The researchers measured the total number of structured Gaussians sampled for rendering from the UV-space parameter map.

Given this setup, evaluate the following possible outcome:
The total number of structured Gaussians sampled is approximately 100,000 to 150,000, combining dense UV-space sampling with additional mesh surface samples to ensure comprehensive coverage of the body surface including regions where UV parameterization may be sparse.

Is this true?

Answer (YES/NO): YES